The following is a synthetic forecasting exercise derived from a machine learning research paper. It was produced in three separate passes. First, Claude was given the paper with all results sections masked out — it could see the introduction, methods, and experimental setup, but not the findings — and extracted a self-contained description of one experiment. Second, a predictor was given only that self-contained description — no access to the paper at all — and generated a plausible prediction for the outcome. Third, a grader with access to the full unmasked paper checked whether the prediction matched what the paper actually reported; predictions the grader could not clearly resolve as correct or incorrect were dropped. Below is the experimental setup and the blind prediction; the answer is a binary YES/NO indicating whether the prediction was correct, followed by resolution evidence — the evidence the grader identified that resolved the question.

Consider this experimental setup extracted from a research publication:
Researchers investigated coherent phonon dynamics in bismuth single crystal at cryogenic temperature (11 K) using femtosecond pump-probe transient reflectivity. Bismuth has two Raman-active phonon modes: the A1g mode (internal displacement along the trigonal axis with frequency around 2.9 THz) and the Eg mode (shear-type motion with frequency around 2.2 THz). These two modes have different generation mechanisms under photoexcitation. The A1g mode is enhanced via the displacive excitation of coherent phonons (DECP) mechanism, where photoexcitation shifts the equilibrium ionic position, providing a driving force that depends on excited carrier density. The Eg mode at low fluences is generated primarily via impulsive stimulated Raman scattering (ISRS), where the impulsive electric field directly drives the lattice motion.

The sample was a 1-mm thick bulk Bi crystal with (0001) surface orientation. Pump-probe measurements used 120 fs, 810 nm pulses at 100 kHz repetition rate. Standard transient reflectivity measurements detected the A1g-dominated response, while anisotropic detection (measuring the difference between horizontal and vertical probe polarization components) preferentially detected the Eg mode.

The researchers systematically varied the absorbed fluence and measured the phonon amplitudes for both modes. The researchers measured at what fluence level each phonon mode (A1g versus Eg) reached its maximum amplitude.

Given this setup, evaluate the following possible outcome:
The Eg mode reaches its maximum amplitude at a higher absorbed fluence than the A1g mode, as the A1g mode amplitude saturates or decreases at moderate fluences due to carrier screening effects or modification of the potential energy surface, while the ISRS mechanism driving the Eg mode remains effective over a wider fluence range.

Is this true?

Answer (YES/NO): NO